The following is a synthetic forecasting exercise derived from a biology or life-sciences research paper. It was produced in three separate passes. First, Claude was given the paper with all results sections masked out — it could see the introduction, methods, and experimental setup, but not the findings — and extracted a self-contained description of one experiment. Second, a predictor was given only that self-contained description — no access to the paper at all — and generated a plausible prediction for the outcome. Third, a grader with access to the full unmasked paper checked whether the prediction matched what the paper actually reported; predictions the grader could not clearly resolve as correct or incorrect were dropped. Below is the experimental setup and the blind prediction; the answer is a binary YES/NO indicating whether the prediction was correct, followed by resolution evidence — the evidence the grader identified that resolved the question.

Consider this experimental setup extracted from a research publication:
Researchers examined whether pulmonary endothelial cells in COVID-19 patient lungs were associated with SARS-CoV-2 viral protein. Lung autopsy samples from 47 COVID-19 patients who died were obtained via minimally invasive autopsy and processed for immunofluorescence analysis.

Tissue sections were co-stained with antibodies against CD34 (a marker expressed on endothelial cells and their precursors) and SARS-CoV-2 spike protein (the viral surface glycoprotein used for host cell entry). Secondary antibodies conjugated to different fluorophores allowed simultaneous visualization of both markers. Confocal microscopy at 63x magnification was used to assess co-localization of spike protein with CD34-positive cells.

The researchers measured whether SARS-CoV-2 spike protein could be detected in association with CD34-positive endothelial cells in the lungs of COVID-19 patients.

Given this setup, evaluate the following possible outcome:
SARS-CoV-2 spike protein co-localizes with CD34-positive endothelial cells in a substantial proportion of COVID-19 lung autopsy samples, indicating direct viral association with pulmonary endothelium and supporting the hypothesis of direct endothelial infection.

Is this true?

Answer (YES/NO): NO